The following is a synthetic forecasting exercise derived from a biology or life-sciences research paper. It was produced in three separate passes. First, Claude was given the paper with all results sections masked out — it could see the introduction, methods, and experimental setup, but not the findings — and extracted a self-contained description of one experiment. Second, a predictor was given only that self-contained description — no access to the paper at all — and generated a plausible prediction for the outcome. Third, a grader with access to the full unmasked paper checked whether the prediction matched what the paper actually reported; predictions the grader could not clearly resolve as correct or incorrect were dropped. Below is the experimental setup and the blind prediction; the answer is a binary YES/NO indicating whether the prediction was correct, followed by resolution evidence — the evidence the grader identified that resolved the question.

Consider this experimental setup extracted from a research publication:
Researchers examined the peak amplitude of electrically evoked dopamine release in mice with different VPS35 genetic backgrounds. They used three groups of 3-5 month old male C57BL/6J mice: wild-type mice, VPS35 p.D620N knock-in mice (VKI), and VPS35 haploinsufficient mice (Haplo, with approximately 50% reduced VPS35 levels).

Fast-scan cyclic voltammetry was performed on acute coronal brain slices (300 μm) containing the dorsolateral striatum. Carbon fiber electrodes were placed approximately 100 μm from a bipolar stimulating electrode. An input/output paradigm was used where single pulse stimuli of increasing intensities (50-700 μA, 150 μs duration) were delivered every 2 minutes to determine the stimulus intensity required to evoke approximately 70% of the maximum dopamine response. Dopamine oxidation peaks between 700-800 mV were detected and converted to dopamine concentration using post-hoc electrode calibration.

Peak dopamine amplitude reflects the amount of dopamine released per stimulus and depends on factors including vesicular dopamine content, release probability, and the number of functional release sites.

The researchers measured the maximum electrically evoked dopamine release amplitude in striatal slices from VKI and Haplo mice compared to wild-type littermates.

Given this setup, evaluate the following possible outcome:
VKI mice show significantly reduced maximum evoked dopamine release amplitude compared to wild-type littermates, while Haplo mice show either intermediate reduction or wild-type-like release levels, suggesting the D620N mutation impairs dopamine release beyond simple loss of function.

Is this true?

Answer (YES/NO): NO